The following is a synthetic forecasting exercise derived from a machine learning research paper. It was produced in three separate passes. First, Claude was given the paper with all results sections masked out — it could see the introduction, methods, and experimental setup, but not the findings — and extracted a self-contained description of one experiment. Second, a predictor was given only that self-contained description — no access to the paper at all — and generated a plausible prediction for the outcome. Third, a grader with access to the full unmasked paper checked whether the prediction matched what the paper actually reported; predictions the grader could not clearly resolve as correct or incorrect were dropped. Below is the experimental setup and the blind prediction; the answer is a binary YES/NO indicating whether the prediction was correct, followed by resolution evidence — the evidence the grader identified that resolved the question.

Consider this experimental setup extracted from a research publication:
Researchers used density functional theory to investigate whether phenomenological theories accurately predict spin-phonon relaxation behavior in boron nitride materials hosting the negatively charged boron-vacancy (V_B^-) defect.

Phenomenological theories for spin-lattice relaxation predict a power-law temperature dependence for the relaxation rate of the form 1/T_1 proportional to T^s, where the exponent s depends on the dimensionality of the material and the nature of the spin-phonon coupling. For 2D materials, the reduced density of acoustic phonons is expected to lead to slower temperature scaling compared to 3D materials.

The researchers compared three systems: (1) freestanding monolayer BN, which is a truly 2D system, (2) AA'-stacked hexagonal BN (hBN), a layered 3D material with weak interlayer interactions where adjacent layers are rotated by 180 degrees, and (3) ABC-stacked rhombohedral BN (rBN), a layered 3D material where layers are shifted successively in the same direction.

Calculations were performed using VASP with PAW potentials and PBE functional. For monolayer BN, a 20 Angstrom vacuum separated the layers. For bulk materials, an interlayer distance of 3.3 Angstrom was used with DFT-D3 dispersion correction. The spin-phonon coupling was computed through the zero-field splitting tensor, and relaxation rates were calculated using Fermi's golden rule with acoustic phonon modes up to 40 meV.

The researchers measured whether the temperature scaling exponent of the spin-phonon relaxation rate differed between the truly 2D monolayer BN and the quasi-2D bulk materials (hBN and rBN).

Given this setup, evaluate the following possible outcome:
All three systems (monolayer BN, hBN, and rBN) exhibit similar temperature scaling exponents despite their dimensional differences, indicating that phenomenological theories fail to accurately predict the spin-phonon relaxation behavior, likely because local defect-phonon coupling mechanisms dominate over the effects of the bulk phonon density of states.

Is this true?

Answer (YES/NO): YES